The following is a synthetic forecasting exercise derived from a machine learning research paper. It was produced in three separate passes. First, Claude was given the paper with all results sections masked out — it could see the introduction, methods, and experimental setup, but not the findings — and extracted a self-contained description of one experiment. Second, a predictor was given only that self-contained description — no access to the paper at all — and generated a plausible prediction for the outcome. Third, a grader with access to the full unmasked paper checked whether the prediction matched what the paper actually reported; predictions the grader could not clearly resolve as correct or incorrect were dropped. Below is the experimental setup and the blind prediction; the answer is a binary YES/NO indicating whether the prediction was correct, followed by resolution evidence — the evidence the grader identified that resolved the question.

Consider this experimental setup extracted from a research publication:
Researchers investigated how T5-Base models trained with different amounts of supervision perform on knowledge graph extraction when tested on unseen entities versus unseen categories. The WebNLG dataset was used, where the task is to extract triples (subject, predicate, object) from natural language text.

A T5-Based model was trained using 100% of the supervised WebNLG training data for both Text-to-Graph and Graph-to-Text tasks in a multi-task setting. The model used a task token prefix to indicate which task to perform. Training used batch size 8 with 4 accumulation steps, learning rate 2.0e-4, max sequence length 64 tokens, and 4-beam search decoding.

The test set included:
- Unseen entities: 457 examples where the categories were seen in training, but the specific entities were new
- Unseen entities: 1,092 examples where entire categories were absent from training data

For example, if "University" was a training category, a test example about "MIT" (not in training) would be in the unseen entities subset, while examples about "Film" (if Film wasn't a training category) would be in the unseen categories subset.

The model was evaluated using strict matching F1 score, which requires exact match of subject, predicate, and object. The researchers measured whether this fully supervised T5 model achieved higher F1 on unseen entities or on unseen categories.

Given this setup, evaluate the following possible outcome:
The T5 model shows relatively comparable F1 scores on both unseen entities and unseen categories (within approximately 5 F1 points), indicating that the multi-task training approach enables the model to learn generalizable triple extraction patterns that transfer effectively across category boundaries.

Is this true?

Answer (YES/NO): NO